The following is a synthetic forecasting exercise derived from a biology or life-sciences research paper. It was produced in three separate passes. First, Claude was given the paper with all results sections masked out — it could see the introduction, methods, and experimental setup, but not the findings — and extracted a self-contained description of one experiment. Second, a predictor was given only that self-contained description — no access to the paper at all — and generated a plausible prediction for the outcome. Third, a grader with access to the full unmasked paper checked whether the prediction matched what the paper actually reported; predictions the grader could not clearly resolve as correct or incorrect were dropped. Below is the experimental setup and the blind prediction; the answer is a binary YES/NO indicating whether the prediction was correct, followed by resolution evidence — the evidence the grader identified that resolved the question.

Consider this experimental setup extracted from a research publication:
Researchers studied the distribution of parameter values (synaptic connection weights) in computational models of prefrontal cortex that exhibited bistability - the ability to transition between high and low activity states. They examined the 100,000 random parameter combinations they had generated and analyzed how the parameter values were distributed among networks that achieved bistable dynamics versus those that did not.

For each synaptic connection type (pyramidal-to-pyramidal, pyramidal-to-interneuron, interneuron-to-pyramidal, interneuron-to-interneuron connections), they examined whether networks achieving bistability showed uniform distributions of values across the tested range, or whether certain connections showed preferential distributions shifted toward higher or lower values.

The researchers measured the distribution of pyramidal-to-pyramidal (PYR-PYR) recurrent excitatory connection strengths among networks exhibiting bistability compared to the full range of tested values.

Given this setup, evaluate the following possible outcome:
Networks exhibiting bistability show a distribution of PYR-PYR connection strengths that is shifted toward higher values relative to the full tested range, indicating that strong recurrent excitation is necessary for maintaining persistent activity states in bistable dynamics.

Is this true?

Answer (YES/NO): YES